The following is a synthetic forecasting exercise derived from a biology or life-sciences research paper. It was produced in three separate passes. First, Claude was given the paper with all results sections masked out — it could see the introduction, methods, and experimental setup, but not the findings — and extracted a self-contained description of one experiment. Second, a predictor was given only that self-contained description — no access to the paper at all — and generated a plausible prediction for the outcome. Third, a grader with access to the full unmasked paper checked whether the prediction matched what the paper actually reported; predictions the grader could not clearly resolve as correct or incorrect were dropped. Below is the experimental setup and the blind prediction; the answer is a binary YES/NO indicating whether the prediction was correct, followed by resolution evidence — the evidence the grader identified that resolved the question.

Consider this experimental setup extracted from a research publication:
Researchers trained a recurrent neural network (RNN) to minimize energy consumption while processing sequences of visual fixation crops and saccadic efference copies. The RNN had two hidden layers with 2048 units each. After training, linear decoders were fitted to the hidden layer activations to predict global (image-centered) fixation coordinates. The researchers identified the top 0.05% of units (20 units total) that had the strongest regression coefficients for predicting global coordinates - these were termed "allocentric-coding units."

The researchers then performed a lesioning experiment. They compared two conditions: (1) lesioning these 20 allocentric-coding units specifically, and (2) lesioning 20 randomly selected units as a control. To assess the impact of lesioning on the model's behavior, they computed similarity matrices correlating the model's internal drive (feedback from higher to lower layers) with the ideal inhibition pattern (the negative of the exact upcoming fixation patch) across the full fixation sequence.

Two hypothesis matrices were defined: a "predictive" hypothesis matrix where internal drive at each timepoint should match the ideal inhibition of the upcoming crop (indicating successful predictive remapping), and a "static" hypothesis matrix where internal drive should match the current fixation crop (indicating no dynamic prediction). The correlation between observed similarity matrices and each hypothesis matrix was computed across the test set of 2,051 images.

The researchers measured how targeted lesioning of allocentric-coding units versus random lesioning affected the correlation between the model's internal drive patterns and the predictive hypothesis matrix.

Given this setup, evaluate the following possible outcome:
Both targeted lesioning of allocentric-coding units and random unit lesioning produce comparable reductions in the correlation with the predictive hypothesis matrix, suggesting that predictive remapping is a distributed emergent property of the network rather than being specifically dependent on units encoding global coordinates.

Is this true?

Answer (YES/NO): NO